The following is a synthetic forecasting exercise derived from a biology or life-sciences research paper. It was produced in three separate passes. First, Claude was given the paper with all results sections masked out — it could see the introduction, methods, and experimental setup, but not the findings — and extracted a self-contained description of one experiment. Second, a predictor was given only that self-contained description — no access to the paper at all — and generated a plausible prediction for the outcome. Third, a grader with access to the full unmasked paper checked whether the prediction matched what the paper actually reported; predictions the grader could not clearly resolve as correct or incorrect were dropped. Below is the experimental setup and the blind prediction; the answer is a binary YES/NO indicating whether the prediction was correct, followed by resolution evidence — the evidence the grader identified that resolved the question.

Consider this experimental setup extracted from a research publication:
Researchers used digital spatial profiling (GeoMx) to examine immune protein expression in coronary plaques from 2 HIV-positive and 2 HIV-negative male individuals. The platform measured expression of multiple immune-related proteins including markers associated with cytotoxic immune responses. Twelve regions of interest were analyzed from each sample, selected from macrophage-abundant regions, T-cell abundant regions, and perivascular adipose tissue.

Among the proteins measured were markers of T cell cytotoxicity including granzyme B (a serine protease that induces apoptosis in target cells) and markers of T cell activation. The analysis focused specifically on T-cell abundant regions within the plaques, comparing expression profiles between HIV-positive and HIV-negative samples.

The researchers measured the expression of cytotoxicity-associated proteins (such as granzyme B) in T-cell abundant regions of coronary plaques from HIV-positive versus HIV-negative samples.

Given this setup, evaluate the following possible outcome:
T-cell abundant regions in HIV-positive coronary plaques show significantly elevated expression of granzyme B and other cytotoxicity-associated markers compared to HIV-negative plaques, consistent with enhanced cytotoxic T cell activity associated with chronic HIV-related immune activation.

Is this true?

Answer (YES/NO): YES